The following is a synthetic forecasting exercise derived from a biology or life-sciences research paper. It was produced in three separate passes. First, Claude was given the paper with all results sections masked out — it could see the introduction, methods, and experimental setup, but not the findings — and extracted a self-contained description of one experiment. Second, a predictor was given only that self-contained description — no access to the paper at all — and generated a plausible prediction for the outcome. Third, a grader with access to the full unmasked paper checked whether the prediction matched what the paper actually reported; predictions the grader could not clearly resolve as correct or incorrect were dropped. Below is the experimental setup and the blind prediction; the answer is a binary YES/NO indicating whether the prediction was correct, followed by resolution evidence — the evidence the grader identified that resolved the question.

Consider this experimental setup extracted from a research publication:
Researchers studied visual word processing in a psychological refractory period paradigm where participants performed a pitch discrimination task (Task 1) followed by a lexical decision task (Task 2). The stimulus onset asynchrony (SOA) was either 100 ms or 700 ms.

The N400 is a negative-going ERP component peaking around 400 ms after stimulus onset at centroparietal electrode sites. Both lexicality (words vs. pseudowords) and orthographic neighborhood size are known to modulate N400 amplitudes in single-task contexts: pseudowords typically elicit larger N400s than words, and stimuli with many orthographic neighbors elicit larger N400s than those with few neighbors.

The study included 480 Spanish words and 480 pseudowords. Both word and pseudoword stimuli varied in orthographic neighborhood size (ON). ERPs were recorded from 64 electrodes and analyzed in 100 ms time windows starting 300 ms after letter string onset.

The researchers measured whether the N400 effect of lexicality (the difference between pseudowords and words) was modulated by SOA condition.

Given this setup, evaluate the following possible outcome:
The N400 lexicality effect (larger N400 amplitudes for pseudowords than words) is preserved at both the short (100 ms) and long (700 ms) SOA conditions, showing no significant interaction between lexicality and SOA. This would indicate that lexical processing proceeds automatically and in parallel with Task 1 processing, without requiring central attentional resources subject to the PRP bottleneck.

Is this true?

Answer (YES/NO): NO